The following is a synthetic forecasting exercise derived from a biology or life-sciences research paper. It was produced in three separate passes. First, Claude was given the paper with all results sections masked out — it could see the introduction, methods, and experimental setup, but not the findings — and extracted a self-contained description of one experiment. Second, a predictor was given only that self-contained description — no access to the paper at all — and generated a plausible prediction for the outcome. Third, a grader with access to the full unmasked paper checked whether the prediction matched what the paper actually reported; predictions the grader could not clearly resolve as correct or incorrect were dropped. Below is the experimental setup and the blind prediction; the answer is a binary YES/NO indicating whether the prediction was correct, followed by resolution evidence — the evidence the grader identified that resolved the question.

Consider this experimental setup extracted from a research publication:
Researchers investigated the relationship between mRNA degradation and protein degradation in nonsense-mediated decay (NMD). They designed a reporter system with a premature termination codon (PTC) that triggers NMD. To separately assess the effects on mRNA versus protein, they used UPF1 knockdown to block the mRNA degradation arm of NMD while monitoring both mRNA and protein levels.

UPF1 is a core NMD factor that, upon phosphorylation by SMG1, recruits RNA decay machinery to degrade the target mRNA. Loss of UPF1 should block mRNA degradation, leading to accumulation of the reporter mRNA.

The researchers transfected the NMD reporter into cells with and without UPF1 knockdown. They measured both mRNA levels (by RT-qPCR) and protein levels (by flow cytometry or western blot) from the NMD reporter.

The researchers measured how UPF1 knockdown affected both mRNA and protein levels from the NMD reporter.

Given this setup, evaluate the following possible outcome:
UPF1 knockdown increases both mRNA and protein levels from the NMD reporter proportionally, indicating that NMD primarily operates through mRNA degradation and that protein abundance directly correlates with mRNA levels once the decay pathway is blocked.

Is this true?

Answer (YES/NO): NO